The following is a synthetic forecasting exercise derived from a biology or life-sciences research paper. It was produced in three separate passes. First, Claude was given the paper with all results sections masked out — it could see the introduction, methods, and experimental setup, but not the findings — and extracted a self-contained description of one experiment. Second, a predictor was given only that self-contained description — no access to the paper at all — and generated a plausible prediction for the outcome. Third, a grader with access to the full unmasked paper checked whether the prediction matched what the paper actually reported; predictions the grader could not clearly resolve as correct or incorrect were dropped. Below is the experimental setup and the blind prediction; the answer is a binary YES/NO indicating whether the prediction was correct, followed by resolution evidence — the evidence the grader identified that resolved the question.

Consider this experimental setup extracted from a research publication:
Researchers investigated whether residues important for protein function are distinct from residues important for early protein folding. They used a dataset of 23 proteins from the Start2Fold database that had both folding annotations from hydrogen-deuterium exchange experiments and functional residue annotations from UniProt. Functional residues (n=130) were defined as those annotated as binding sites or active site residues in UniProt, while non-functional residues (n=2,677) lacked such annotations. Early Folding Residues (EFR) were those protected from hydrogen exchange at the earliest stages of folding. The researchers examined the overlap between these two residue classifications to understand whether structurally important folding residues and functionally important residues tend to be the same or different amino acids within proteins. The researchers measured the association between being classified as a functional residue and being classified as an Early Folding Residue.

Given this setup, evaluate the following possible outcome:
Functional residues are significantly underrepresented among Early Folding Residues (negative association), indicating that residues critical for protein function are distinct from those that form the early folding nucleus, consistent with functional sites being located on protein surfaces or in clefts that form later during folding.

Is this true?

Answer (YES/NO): NO